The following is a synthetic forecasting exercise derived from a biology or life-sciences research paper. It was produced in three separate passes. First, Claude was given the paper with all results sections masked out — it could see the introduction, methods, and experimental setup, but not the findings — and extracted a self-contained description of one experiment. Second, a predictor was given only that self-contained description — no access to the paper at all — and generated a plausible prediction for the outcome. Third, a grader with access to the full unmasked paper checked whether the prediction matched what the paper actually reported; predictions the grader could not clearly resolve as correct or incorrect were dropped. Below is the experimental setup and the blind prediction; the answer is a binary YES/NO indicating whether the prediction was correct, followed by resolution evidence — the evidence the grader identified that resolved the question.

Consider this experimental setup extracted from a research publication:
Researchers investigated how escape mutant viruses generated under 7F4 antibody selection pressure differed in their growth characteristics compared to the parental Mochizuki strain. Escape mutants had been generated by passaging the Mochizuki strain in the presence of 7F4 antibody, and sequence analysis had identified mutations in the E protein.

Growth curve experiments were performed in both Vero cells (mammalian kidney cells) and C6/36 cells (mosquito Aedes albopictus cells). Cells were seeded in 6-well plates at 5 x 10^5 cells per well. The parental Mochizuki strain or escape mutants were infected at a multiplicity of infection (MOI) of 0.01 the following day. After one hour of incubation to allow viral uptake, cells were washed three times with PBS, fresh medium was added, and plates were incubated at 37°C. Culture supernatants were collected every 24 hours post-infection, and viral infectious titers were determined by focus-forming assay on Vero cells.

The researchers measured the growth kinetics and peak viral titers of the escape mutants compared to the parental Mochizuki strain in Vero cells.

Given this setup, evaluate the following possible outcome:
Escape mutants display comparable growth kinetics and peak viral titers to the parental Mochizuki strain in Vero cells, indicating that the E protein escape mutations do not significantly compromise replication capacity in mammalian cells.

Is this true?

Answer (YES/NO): NO